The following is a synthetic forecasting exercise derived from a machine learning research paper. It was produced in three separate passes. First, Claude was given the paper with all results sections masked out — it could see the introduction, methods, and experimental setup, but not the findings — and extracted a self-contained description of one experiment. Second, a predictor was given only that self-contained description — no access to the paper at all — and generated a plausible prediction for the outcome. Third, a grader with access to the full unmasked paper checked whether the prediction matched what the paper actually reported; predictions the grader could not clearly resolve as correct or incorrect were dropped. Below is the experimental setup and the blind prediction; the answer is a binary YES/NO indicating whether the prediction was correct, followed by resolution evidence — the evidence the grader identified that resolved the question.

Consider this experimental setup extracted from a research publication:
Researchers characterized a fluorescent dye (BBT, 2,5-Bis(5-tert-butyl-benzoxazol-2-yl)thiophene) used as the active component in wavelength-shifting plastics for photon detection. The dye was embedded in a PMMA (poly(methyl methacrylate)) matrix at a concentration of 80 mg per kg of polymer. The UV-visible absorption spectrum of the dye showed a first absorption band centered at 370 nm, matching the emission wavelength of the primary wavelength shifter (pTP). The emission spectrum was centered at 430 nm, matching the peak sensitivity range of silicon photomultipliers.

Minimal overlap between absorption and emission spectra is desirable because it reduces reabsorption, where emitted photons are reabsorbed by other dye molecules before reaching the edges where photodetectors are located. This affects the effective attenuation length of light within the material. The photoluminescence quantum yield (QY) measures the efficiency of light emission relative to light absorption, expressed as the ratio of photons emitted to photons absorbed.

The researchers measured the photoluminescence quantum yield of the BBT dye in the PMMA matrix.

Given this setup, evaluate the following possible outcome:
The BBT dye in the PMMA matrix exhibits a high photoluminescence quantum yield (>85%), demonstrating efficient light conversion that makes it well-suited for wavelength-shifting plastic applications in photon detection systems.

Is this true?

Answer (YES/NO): YES